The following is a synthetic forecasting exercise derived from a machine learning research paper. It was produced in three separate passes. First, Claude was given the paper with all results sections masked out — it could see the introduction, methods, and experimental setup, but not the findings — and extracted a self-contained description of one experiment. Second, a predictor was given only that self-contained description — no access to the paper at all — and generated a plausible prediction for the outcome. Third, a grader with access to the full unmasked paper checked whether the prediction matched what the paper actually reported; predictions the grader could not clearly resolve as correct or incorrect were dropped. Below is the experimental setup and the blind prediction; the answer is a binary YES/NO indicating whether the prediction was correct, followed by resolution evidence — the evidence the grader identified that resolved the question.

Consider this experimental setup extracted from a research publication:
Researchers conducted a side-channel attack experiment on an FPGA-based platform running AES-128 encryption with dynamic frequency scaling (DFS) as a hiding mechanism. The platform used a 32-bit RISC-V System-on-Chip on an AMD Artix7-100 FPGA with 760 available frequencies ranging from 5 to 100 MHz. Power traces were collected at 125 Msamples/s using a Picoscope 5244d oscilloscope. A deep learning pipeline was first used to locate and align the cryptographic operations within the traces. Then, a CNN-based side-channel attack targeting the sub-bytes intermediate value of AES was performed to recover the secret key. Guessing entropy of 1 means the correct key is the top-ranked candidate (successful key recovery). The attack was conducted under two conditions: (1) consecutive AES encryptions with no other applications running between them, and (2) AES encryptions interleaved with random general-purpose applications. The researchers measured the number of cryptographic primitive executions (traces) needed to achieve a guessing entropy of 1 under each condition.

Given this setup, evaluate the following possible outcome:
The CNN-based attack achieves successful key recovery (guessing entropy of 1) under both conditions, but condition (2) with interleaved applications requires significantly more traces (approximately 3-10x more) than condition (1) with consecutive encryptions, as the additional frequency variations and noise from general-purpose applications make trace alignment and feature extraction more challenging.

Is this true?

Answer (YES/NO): YES